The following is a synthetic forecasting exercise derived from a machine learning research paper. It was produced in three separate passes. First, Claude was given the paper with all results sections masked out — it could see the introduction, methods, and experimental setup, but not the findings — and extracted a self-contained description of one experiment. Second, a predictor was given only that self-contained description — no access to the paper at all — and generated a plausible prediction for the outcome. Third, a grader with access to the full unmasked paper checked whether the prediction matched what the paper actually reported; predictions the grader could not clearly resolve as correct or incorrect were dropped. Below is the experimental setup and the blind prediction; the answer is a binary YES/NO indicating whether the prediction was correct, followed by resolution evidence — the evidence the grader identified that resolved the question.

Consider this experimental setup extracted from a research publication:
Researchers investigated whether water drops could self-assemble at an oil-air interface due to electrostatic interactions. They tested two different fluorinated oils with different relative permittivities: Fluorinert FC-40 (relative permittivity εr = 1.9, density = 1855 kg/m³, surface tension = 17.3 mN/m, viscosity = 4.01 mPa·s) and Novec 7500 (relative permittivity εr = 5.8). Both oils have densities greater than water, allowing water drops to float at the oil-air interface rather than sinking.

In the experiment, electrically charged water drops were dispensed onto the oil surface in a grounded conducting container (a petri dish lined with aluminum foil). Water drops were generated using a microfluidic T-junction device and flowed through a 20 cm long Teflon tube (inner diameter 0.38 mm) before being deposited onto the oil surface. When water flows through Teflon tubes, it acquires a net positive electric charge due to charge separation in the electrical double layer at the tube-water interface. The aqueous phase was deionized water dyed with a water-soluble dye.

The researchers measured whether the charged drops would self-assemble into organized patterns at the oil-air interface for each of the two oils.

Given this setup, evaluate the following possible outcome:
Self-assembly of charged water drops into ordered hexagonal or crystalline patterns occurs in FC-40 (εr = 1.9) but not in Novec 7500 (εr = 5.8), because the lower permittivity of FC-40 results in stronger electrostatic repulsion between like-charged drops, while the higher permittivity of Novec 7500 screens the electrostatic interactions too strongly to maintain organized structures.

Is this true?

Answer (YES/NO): YES